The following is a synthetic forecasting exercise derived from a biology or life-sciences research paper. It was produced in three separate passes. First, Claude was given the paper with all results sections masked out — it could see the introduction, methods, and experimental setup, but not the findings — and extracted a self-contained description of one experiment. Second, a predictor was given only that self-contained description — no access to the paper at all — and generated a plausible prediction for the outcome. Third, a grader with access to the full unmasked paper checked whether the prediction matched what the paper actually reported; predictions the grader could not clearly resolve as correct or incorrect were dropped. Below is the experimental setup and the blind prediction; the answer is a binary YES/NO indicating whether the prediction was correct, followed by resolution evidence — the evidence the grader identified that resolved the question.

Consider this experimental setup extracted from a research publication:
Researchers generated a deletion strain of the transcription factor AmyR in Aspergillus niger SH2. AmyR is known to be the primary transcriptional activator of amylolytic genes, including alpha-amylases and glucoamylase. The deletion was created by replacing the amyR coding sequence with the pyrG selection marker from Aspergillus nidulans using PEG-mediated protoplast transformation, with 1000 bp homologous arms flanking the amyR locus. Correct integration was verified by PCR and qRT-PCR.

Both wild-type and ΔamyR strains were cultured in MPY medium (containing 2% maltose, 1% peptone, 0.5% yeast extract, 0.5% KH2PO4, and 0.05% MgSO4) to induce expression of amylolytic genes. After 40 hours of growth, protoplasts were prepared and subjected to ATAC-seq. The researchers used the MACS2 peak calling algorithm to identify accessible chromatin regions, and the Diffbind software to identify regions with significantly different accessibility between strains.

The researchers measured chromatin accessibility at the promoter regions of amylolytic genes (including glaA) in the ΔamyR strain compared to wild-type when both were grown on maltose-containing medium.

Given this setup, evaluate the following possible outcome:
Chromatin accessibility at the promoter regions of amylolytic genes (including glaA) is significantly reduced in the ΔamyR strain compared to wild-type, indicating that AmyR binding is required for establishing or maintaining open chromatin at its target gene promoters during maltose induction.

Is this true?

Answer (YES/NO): YES